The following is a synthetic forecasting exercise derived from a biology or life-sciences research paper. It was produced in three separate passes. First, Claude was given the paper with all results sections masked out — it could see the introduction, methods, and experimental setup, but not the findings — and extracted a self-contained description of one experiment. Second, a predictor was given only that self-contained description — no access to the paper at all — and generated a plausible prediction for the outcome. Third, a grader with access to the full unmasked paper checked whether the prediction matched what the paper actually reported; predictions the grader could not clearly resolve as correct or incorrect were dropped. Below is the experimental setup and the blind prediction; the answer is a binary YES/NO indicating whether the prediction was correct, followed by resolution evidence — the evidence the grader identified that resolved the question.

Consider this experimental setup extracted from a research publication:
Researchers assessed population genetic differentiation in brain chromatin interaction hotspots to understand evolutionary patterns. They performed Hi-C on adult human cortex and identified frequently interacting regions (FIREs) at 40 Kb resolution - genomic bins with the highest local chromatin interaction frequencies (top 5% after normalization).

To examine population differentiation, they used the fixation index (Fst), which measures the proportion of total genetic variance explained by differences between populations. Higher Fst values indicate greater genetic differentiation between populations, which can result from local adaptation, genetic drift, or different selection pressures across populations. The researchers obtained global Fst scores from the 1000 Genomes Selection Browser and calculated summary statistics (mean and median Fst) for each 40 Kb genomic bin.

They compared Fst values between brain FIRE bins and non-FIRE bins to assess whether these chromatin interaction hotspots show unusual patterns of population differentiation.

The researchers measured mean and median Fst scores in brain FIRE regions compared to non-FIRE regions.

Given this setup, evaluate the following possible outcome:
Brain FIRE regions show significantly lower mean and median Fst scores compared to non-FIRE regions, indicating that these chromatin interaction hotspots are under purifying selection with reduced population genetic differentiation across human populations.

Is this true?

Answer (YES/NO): YES